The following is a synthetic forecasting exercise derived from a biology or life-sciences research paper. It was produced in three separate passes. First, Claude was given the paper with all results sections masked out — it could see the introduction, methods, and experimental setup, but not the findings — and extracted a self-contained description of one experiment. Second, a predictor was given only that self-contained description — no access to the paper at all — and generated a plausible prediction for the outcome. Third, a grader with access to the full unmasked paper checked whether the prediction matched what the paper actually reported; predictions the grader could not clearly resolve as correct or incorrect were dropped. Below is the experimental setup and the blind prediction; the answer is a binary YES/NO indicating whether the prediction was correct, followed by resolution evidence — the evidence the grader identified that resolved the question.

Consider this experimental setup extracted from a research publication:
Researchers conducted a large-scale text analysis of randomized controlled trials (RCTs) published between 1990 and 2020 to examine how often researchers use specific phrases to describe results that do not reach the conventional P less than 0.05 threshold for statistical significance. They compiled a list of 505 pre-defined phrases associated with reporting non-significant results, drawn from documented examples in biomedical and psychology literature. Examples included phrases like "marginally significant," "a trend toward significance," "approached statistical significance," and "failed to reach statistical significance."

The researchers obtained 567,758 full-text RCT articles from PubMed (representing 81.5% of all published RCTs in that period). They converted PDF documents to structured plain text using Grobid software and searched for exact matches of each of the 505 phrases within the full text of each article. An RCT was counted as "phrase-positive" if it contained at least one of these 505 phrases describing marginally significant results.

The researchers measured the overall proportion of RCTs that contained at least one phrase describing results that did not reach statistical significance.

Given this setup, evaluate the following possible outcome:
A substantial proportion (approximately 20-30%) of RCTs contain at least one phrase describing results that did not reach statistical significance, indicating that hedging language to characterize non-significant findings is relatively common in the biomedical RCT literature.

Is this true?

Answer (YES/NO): NO